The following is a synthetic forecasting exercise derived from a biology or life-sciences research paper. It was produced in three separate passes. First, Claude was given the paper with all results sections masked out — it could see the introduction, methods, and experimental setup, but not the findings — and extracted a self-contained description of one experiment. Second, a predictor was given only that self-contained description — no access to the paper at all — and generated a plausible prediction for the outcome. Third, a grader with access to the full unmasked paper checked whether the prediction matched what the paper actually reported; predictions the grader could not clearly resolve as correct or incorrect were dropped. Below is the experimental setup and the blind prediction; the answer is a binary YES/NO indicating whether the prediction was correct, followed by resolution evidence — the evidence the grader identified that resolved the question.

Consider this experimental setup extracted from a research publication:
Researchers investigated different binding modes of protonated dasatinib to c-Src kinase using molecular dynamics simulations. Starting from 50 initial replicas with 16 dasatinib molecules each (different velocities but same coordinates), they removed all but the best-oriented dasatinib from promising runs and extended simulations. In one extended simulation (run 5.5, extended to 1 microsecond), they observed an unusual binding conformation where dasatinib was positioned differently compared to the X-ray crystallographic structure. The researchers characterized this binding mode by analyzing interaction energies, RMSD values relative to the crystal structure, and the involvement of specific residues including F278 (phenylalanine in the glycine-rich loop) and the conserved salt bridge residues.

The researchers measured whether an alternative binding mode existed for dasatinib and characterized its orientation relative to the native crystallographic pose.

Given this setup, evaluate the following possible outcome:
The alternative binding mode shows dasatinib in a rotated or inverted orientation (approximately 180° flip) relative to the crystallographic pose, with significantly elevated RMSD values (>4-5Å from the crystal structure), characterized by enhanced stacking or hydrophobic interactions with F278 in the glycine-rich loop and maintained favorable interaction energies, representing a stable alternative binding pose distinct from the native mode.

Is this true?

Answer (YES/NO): NO